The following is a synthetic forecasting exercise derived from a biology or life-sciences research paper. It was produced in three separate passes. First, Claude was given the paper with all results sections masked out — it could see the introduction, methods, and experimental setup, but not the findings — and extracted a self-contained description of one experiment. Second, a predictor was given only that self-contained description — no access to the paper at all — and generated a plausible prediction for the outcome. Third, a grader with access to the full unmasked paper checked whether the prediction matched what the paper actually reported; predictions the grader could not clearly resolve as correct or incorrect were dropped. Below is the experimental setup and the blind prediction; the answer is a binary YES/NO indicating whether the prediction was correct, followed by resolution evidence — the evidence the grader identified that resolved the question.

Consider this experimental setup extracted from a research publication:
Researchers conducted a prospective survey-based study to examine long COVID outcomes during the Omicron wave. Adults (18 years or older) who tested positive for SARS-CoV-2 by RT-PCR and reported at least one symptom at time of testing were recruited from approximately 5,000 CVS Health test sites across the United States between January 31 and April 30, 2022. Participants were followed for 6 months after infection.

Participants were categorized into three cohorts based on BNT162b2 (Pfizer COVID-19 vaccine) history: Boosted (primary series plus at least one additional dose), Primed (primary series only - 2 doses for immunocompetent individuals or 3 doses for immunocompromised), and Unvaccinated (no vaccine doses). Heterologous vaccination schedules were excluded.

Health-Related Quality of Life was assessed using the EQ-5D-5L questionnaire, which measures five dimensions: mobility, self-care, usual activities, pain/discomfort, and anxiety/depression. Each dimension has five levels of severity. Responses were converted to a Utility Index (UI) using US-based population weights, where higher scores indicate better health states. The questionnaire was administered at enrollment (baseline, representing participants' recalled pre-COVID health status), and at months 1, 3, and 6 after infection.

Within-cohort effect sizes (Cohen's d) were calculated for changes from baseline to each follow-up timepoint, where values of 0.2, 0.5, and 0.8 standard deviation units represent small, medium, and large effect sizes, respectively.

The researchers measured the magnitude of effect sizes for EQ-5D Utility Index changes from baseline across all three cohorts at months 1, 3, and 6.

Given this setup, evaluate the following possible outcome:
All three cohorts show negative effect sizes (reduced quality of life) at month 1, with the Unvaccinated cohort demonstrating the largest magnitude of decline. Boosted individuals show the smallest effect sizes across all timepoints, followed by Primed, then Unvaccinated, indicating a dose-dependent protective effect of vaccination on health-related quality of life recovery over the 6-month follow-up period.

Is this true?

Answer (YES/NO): NO